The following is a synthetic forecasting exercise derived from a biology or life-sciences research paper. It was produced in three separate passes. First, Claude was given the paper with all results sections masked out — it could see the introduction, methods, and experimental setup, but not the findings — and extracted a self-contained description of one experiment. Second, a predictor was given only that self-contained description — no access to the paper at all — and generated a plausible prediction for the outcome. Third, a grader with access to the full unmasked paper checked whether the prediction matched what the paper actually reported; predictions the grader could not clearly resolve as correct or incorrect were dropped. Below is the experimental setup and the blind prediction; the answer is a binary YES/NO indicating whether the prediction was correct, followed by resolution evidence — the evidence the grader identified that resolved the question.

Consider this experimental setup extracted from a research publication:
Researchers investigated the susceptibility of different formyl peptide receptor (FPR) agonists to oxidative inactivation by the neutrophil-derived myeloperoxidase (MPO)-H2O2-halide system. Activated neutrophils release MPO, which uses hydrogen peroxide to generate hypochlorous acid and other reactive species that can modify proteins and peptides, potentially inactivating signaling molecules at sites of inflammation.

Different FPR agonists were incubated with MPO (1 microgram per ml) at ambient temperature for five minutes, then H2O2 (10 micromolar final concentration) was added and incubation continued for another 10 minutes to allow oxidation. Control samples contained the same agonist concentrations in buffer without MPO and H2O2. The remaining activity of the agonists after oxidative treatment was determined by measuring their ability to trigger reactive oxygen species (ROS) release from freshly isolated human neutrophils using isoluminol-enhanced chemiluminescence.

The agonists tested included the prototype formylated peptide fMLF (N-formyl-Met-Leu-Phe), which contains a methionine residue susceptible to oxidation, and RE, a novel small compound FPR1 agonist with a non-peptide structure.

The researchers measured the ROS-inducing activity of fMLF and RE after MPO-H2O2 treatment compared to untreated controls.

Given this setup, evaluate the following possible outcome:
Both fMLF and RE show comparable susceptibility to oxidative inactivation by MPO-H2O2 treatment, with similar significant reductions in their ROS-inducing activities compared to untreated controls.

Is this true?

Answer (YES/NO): NO